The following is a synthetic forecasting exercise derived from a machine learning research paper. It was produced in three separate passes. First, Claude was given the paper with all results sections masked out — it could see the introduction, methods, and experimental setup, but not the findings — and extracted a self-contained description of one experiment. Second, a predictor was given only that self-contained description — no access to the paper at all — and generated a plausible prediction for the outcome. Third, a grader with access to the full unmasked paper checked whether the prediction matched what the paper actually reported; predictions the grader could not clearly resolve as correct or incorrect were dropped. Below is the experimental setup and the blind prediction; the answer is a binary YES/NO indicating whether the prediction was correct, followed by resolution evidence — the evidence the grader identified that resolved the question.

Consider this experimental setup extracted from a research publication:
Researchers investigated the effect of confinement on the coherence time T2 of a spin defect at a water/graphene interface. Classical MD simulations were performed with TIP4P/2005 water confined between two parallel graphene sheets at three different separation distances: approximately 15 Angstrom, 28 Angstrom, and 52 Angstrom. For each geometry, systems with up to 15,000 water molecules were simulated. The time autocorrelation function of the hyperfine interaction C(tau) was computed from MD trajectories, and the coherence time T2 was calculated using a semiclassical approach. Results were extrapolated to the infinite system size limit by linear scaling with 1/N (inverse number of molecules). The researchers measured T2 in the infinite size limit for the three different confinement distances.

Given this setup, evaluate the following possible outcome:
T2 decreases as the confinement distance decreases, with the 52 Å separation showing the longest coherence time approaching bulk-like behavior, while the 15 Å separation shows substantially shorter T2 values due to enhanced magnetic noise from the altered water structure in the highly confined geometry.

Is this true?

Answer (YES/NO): NO